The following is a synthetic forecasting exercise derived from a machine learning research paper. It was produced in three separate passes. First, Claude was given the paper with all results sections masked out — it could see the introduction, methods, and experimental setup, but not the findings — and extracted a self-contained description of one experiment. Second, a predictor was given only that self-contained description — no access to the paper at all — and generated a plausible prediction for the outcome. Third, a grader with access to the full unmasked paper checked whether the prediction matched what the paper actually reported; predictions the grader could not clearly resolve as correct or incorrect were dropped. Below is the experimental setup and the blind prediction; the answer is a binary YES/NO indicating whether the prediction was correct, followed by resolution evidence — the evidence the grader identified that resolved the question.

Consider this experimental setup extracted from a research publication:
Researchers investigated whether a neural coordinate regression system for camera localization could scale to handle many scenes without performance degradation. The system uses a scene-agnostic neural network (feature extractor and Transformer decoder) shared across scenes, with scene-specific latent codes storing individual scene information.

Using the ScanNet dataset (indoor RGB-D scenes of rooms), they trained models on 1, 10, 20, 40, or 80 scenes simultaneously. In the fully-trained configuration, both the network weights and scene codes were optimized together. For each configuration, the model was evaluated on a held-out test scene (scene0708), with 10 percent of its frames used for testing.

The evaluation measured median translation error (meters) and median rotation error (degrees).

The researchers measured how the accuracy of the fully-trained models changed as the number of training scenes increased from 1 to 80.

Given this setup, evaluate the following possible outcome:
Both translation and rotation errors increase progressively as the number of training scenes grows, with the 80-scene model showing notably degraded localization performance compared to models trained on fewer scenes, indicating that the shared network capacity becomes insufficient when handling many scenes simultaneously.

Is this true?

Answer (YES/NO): NO